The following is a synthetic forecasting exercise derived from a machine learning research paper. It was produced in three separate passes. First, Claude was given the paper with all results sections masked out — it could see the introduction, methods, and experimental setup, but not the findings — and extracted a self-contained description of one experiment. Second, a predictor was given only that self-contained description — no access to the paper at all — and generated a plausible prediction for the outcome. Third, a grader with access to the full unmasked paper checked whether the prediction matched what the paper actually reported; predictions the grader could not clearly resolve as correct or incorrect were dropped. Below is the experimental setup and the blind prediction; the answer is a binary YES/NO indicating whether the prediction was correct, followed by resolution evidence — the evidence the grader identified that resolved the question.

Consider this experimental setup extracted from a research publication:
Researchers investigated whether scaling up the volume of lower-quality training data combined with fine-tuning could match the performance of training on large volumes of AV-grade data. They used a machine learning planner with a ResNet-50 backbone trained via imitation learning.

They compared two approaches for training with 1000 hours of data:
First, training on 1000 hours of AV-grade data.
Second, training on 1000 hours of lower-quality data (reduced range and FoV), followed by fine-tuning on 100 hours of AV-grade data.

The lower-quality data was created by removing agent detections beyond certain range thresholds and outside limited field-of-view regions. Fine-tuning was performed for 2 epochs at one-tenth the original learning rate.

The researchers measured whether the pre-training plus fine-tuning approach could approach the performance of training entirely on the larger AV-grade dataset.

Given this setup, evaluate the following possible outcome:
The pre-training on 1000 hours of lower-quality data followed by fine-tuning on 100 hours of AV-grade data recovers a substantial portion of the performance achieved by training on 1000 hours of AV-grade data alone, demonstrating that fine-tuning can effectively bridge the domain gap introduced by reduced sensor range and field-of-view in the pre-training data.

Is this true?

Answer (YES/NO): YES